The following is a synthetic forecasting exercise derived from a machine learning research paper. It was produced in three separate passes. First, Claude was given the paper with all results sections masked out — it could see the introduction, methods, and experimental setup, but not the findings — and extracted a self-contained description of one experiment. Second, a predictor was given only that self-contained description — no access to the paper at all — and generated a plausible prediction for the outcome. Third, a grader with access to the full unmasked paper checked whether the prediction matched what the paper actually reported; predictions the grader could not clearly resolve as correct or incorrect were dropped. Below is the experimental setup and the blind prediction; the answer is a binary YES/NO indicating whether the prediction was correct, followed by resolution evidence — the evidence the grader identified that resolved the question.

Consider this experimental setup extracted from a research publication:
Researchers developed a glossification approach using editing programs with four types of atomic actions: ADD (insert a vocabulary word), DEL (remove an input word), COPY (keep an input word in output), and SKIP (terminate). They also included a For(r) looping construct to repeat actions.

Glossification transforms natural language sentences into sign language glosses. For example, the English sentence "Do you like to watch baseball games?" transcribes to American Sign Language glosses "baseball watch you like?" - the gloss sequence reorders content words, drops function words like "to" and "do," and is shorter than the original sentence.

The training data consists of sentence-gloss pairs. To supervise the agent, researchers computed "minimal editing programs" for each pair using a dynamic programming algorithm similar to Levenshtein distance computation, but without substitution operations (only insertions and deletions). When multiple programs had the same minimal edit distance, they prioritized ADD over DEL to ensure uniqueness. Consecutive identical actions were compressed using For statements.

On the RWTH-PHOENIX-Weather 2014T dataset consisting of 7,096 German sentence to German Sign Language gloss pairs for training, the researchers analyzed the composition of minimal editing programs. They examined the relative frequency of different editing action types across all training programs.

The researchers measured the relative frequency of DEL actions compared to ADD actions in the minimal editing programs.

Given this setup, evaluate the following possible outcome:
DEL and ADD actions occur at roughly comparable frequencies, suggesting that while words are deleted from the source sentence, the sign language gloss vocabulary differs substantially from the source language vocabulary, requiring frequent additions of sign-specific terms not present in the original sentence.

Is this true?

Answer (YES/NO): NO